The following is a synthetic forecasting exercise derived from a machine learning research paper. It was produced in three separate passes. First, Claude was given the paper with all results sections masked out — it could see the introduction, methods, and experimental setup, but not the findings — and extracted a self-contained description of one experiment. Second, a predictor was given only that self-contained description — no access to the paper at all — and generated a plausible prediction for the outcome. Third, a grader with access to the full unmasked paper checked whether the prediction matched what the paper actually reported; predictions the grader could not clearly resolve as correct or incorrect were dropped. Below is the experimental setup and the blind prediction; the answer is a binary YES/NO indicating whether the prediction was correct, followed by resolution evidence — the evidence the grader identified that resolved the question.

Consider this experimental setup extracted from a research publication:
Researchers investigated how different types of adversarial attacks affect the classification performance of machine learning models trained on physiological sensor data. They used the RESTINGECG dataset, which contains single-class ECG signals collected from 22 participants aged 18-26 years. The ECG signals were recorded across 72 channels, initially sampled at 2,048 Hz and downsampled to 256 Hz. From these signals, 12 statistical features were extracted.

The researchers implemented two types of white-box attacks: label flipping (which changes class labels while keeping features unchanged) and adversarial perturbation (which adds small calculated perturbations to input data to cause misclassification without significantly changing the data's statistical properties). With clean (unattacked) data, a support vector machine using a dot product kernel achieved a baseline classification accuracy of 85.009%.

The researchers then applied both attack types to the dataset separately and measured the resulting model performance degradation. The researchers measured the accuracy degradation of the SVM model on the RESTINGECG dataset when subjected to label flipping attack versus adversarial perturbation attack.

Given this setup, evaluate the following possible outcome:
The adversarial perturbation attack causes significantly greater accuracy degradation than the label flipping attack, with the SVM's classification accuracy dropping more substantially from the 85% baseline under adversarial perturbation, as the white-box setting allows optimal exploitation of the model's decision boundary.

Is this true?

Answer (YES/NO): NO